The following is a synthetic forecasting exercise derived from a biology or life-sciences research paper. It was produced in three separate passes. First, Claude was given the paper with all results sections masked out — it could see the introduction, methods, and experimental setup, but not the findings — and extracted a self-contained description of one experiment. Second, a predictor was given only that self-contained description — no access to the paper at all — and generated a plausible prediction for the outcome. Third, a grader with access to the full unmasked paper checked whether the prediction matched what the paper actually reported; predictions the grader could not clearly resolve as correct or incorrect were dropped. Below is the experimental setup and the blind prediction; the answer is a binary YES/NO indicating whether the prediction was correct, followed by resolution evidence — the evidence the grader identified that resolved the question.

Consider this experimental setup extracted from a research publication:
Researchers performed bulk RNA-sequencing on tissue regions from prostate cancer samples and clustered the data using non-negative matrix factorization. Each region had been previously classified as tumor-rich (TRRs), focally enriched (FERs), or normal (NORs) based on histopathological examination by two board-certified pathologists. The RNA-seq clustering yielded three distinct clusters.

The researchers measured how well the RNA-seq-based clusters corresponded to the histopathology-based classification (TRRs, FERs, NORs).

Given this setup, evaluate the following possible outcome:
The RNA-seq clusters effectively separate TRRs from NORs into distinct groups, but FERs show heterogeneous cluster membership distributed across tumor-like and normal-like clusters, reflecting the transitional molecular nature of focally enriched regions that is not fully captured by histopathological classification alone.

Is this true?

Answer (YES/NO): NO